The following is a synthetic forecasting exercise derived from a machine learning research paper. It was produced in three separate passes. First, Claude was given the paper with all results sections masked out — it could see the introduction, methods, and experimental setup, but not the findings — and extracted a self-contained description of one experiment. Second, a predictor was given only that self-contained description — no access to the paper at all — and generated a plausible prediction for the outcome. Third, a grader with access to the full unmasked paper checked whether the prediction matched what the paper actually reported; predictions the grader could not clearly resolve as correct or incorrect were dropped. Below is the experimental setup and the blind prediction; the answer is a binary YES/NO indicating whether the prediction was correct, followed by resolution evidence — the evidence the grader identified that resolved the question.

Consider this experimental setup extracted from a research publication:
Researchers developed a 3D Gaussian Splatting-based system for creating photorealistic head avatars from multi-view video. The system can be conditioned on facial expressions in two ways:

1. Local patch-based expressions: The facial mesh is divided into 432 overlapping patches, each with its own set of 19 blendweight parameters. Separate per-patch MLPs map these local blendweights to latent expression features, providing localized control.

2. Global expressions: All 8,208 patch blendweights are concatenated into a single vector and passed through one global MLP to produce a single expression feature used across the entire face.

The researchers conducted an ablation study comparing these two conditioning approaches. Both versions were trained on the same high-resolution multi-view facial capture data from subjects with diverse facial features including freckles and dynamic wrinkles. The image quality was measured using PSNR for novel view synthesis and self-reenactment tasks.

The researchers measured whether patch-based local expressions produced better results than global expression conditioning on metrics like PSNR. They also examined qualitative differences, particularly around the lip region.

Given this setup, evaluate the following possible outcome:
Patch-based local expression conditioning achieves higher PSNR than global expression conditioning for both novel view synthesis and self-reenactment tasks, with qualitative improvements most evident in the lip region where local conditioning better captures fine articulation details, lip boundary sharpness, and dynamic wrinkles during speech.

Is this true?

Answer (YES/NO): NO